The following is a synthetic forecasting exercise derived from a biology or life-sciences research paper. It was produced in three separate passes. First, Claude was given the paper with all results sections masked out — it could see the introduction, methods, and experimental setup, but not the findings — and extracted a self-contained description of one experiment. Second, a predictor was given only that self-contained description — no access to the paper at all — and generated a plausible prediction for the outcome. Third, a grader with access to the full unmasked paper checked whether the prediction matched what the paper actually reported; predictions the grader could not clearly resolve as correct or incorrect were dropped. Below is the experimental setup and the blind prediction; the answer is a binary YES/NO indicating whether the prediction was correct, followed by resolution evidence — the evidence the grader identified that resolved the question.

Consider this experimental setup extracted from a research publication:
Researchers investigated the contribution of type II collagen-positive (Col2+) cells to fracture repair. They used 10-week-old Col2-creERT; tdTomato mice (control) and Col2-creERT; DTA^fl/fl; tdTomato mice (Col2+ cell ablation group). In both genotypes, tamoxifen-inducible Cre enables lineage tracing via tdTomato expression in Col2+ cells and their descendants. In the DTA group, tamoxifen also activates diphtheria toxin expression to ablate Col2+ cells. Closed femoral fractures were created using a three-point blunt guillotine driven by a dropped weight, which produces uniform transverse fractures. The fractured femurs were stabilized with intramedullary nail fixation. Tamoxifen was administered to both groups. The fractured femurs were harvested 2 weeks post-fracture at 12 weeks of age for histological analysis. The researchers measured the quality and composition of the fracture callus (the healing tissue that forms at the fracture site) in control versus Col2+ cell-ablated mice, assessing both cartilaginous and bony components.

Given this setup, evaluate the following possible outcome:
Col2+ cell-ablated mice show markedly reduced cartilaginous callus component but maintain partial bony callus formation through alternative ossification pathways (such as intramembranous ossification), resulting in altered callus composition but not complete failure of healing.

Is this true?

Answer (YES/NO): NO